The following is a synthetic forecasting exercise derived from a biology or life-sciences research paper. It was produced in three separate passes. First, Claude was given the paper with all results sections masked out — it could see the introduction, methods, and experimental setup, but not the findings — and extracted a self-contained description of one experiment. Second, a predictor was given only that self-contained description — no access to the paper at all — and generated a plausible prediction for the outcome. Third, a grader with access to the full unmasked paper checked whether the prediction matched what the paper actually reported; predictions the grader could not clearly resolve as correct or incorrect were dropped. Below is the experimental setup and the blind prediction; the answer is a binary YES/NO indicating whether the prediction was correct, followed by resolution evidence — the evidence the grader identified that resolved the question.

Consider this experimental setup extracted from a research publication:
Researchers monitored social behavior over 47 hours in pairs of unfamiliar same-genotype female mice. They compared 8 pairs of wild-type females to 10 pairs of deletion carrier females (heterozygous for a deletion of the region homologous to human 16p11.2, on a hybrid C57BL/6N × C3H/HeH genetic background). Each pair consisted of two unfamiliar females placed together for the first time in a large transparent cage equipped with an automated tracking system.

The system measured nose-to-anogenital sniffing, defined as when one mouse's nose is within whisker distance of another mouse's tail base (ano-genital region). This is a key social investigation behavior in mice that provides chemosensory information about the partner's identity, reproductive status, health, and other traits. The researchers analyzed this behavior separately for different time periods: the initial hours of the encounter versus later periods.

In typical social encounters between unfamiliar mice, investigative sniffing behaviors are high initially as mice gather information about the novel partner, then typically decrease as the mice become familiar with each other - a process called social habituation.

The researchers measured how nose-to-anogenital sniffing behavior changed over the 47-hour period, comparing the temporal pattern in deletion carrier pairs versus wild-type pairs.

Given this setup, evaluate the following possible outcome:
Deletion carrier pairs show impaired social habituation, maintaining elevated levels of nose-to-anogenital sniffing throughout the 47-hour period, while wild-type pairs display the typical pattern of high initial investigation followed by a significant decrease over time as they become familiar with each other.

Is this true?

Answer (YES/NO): NO